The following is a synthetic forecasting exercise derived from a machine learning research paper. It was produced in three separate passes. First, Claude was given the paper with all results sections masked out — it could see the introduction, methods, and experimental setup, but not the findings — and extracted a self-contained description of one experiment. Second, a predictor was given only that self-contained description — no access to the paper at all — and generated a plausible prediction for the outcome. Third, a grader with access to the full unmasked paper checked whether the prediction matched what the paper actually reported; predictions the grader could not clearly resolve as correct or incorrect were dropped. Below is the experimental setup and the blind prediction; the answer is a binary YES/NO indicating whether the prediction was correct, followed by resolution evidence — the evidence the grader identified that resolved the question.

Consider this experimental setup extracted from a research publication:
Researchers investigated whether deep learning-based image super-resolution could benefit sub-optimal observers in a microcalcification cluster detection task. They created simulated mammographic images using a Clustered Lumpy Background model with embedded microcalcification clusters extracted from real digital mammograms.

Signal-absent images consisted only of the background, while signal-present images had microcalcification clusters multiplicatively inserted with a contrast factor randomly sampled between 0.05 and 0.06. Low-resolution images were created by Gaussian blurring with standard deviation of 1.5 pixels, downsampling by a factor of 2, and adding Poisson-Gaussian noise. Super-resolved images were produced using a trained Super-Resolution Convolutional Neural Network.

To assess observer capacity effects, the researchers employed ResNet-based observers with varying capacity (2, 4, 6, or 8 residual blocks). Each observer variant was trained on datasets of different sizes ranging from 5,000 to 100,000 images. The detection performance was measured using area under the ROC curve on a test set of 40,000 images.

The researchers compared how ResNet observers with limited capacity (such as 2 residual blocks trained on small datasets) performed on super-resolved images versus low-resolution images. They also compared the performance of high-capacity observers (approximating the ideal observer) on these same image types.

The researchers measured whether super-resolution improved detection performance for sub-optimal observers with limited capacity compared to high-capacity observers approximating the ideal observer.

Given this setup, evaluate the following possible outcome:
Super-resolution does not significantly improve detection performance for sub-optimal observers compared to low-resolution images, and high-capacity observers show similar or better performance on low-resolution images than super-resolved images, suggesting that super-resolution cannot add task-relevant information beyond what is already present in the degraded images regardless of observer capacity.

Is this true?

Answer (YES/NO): NO